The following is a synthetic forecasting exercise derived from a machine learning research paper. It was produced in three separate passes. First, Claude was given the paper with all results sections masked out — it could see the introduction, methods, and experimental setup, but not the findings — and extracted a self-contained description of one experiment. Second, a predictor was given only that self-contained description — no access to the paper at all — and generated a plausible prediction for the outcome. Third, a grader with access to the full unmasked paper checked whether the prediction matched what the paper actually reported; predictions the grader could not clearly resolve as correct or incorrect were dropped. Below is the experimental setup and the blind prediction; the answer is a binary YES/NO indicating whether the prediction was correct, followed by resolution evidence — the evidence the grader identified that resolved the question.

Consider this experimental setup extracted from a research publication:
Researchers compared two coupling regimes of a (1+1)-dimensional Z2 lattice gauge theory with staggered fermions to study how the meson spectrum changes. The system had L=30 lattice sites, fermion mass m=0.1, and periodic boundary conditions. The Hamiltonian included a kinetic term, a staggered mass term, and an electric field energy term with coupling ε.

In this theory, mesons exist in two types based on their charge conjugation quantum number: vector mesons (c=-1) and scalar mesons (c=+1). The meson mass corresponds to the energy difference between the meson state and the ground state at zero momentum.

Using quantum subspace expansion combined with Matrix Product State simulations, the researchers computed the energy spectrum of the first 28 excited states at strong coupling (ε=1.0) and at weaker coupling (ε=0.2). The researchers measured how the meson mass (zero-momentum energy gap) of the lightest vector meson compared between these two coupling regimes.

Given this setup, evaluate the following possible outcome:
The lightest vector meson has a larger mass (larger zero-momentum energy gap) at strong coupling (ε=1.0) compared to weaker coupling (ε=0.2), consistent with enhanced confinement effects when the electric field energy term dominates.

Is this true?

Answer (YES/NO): YES